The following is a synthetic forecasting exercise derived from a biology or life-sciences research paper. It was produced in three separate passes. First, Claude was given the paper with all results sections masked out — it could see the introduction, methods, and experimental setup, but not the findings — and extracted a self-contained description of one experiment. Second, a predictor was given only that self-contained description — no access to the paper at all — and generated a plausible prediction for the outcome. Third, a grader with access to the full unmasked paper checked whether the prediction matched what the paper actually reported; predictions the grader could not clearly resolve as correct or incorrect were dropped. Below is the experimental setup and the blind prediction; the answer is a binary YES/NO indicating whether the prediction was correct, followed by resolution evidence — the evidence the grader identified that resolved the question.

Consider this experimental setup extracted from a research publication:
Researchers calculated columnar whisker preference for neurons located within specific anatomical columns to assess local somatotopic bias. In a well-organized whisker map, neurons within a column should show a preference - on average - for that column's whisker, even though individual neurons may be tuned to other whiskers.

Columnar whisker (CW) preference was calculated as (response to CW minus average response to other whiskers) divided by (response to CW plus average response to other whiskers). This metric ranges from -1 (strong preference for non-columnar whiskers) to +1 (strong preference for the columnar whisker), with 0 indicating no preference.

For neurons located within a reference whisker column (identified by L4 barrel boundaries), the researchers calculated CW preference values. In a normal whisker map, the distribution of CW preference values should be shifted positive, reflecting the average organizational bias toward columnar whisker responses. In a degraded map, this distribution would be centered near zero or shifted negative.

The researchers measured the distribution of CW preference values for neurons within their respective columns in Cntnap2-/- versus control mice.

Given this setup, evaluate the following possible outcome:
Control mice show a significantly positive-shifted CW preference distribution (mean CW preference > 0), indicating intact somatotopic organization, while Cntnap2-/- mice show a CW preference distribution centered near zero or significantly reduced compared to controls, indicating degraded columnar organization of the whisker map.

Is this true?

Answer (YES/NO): YES